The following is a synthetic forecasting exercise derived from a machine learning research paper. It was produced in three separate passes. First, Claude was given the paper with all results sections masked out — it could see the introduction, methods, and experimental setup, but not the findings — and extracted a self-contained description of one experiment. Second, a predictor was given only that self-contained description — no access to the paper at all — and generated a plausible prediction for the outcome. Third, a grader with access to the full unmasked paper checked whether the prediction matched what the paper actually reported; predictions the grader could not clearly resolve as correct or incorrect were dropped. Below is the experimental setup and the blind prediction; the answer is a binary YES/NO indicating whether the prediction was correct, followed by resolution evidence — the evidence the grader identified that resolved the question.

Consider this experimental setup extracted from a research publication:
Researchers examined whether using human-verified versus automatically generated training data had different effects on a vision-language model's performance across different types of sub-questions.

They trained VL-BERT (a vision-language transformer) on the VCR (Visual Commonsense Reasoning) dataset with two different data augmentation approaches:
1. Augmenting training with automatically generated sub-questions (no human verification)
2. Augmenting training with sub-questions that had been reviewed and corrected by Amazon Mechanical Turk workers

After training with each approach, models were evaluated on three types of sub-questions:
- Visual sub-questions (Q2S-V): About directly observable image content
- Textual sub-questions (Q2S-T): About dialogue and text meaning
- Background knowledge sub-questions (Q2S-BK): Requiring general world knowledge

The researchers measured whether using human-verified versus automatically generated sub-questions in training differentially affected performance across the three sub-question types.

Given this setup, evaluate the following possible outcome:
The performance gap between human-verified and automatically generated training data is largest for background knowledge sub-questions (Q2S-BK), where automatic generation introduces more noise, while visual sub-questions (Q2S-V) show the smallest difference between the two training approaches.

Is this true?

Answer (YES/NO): NO